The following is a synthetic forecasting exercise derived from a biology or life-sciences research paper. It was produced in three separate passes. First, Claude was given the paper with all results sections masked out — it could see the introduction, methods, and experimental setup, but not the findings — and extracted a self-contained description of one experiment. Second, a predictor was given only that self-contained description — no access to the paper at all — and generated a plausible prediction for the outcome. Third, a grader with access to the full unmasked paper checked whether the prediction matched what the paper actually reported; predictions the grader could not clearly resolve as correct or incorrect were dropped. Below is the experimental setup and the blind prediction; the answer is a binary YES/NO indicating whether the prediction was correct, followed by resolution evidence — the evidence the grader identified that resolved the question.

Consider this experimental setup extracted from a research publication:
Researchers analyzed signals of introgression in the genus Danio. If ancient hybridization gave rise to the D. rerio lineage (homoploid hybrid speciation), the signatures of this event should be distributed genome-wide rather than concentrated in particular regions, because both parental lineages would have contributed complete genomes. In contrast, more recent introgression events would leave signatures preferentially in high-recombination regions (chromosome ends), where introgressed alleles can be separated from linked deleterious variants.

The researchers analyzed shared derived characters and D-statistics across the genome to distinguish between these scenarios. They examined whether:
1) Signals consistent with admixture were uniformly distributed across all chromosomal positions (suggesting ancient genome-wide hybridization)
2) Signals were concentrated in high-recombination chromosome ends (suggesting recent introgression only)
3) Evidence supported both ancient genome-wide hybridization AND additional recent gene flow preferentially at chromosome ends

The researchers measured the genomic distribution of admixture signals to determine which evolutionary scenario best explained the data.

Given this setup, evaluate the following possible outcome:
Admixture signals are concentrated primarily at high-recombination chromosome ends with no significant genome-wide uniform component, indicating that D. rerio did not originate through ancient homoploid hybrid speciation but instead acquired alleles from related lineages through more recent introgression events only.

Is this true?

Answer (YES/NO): NO